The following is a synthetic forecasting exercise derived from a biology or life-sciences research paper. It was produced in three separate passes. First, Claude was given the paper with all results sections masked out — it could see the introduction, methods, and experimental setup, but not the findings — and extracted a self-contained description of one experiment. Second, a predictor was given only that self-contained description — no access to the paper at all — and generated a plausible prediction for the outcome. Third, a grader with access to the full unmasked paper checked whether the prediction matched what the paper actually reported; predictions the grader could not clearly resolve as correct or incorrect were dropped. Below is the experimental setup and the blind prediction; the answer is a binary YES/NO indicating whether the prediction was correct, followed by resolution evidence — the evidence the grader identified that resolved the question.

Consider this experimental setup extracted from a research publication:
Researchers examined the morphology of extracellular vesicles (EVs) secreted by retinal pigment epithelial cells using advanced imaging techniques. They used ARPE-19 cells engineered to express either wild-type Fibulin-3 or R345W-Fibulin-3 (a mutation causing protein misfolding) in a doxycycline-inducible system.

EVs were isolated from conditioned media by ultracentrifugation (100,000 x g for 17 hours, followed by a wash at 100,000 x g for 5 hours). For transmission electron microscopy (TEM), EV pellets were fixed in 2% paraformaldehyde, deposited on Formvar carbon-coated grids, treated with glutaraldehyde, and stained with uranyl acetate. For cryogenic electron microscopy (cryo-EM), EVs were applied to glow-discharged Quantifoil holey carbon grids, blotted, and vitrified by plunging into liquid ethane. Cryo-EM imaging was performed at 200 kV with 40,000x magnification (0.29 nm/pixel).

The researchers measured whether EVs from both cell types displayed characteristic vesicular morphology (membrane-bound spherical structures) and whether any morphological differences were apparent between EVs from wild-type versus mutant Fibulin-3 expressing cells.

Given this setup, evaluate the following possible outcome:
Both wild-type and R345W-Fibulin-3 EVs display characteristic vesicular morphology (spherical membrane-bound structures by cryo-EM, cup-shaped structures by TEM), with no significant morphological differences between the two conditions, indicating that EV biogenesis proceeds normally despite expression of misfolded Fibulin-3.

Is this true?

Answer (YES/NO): NO